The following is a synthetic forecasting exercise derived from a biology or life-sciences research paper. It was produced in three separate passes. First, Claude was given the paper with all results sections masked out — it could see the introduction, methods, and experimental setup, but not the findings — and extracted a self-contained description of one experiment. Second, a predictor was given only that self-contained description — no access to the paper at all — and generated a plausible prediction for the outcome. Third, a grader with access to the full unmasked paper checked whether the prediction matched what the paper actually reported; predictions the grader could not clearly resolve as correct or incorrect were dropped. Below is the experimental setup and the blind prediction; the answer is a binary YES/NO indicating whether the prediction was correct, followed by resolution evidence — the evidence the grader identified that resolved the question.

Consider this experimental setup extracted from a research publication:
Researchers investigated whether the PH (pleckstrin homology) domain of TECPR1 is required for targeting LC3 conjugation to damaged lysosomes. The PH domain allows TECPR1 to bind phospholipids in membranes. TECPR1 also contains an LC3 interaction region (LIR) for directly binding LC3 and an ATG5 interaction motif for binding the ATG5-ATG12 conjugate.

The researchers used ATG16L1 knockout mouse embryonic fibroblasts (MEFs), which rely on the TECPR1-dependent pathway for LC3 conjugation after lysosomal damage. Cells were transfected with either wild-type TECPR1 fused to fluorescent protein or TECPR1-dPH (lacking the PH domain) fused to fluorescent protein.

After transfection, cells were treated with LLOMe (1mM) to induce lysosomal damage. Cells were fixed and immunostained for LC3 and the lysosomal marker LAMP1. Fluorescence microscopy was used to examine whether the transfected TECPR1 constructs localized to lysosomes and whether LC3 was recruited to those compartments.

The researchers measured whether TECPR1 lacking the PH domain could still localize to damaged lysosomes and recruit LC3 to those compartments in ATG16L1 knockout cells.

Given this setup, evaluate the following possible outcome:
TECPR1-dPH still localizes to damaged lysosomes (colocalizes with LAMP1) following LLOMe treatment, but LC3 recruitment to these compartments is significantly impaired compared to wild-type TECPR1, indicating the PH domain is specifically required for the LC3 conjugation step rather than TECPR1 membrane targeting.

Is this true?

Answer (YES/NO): NO